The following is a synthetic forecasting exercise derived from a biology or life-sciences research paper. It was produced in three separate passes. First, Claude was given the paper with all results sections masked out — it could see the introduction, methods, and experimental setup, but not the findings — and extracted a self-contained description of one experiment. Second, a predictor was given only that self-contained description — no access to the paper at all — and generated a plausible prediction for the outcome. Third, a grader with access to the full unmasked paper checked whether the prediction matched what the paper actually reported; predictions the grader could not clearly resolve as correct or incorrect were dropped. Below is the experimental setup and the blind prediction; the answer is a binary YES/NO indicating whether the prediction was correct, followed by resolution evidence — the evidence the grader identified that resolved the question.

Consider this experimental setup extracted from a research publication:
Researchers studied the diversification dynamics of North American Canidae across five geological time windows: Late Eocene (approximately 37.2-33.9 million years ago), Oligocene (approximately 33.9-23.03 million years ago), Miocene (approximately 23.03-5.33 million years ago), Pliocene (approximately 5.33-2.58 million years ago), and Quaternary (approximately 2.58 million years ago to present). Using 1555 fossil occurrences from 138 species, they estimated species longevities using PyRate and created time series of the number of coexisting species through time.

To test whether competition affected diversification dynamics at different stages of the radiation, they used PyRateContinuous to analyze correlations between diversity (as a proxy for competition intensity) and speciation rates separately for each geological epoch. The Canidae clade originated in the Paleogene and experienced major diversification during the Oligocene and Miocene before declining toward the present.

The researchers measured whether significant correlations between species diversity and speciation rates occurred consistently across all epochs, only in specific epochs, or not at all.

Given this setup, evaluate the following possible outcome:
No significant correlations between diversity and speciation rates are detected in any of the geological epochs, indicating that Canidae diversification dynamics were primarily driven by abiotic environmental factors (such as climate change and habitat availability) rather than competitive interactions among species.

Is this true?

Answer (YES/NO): NO